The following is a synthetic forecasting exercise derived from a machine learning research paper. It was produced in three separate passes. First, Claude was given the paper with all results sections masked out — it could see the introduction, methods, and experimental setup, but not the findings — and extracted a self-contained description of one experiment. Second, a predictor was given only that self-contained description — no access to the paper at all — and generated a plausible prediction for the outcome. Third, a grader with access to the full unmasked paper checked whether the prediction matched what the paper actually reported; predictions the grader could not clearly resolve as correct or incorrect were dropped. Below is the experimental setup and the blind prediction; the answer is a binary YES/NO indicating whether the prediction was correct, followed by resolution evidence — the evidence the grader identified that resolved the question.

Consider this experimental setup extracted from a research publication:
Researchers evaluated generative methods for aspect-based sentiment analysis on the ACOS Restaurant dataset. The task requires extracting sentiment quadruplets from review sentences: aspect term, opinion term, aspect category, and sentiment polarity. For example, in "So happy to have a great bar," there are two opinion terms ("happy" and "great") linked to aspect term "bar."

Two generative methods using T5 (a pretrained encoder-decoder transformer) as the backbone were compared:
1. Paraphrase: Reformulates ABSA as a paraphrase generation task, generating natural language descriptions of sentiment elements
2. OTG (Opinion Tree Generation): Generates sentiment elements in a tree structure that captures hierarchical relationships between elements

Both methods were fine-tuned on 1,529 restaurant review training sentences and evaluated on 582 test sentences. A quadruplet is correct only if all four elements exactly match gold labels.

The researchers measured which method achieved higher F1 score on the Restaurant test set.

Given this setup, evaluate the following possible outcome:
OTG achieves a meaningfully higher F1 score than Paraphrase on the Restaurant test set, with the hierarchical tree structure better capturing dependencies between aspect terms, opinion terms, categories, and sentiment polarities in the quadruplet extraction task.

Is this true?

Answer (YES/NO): NO